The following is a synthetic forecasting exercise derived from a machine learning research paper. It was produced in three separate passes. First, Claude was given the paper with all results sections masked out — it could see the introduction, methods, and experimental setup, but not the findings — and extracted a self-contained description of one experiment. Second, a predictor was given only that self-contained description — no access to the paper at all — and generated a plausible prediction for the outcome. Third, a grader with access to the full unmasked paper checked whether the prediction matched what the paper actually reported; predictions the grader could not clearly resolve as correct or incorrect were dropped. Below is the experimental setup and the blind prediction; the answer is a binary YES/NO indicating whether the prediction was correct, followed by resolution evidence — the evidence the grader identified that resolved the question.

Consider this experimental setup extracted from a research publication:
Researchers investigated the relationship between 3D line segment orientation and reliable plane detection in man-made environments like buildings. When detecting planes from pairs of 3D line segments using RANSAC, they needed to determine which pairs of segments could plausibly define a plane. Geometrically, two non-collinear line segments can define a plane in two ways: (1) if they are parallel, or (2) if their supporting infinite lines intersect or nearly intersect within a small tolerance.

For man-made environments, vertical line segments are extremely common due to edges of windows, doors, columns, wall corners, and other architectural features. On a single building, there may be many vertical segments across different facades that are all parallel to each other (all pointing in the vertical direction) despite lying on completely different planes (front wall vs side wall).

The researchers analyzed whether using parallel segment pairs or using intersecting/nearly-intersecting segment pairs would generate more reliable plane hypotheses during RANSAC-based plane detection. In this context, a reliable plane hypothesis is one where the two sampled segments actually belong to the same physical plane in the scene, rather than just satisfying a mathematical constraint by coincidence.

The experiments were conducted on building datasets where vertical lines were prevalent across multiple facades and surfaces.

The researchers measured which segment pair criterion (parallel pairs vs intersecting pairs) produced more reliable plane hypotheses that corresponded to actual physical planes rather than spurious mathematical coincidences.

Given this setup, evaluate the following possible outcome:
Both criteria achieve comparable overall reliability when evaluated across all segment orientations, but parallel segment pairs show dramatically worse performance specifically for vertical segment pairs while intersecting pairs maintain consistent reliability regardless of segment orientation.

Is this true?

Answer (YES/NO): NO